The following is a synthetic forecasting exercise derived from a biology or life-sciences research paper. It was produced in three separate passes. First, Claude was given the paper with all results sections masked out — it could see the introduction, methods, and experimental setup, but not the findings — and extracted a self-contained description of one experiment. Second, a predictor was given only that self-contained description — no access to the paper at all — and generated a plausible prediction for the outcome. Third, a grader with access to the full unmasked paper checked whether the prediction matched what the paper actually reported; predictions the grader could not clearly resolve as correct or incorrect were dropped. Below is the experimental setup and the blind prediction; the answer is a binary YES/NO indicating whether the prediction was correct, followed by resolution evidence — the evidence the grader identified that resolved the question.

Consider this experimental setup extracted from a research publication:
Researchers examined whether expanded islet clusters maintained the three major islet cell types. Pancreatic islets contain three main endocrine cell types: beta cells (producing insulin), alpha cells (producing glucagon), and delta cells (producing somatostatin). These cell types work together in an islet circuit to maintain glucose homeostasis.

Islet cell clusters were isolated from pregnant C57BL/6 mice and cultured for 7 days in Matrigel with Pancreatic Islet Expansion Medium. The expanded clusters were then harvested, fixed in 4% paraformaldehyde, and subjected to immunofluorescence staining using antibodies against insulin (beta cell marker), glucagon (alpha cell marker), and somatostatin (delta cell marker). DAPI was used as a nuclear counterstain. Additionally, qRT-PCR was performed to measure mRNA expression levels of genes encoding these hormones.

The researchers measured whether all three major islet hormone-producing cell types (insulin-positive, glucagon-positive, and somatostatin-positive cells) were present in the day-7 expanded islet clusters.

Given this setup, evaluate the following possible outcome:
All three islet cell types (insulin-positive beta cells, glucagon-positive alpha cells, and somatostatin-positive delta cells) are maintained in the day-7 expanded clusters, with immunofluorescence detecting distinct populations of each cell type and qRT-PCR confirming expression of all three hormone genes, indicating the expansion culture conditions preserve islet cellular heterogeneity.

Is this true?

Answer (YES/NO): YES